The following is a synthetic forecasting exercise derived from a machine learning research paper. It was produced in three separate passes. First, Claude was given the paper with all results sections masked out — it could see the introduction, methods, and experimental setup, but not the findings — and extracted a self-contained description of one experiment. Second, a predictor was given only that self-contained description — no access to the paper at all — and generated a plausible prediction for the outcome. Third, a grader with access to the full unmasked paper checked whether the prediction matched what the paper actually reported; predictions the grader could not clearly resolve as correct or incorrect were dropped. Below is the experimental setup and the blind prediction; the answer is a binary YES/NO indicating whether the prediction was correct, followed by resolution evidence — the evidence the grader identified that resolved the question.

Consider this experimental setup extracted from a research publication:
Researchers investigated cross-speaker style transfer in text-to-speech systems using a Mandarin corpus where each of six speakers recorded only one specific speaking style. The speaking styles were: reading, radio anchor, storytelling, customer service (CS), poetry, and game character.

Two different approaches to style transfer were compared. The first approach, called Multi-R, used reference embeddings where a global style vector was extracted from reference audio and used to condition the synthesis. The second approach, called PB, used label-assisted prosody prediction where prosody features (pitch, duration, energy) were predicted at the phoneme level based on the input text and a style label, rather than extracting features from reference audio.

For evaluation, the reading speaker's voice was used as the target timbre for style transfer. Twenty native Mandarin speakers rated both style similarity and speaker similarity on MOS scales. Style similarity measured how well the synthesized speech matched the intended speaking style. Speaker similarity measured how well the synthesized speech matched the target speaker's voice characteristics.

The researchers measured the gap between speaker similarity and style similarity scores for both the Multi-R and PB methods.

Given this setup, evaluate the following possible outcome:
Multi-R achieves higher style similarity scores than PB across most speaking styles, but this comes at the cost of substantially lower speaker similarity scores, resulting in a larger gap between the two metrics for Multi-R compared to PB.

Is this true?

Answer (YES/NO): NO